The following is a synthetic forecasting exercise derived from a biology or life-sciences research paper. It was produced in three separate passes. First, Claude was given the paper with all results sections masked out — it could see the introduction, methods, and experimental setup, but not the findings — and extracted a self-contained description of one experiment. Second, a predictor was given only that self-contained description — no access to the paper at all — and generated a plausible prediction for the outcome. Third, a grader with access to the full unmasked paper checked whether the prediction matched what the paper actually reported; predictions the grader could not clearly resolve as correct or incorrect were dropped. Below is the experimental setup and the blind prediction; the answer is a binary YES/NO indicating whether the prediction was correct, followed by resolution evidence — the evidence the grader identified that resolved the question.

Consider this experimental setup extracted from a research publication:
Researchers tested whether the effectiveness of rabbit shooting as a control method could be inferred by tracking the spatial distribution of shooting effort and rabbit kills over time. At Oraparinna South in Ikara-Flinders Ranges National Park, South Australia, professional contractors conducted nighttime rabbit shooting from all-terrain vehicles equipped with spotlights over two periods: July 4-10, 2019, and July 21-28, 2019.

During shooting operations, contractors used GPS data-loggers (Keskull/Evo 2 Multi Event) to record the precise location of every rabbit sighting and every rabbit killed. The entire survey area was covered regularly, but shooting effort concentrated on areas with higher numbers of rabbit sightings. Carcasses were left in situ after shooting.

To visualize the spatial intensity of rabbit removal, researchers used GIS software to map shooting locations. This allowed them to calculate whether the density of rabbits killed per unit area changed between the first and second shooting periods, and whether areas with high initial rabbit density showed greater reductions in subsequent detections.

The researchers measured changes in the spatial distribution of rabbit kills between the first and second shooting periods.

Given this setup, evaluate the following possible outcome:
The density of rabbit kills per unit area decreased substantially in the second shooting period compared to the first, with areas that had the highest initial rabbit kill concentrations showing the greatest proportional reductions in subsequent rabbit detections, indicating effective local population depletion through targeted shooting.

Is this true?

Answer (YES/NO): NO